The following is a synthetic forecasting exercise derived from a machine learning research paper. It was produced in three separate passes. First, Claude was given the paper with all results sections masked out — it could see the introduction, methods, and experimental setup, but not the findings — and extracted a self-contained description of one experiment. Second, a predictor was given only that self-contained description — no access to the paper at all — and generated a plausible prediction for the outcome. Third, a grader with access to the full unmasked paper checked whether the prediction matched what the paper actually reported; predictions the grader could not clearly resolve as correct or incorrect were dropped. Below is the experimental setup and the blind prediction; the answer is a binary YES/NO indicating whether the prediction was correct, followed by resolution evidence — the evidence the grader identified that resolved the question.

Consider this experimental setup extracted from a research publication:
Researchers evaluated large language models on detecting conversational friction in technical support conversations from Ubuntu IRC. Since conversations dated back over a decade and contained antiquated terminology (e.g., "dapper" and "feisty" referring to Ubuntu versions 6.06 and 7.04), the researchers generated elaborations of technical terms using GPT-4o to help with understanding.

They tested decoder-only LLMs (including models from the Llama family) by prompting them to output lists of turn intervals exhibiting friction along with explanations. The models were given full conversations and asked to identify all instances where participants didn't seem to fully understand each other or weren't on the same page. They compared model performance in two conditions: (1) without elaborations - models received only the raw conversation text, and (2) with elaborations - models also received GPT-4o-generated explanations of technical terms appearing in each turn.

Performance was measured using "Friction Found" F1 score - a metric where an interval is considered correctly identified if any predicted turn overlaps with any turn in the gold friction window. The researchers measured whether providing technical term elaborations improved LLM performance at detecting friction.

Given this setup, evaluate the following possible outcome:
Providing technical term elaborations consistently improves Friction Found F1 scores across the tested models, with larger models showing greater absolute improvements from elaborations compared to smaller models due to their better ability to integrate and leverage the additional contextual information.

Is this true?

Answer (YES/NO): NO